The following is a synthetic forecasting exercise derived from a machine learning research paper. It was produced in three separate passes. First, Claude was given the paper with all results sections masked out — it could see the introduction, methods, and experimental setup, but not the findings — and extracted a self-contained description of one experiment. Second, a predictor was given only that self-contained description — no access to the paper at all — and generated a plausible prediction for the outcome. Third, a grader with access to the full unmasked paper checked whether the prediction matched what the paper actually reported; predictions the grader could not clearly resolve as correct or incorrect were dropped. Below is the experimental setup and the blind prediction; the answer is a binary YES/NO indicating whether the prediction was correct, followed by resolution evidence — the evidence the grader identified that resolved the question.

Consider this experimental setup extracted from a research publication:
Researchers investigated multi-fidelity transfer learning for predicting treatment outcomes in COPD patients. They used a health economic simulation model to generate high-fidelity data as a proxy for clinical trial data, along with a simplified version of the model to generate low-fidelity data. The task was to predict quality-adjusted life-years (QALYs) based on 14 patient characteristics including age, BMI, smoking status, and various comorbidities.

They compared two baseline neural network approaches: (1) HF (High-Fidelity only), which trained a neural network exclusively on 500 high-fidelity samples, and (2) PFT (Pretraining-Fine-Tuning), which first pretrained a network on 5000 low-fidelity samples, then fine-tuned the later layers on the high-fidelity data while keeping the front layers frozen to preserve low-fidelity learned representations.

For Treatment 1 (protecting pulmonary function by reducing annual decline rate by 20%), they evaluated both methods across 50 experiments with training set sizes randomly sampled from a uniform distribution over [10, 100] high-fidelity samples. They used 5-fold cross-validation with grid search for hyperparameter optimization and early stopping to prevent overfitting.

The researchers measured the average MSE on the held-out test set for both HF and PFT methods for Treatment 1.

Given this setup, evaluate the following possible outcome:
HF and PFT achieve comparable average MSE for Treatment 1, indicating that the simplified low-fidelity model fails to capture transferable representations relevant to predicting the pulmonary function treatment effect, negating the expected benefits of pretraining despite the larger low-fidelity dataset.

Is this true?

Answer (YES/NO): NO